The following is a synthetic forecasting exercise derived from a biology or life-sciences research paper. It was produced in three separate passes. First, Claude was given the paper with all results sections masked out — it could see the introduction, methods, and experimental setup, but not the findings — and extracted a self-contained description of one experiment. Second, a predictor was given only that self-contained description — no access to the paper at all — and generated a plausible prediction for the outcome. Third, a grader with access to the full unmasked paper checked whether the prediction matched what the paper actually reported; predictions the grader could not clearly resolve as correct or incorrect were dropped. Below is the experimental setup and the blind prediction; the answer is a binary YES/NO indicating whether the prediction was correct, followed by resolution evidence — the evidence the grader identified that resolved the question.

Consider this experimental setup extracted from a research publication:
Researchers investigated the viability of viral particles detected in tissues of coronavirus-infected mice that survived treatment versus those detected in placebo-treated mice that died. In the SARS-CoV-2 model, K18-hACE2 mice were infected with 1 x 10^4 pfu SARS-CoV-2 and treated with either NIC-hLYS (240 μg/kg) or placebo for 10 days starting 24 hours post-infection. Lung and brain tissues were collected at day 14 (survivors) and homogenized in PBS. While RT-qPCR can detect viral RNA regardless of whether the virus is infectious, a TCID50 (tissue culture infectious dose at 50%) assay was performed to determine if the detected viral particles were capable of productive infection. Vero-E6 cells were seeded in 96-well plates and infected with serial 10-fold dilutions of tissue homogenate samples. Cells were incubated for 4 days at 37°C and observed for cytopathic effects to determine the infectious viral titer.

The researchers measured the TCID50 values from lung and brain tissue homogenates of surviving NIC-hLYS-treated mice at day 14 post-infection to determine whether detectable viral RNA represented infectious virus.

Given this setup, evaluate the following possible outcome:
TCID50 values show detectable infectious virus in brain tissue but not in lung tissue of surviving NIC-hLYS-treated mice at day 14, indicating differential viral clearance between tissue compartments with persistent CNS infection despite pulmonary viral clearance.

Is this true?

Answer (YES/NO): NO